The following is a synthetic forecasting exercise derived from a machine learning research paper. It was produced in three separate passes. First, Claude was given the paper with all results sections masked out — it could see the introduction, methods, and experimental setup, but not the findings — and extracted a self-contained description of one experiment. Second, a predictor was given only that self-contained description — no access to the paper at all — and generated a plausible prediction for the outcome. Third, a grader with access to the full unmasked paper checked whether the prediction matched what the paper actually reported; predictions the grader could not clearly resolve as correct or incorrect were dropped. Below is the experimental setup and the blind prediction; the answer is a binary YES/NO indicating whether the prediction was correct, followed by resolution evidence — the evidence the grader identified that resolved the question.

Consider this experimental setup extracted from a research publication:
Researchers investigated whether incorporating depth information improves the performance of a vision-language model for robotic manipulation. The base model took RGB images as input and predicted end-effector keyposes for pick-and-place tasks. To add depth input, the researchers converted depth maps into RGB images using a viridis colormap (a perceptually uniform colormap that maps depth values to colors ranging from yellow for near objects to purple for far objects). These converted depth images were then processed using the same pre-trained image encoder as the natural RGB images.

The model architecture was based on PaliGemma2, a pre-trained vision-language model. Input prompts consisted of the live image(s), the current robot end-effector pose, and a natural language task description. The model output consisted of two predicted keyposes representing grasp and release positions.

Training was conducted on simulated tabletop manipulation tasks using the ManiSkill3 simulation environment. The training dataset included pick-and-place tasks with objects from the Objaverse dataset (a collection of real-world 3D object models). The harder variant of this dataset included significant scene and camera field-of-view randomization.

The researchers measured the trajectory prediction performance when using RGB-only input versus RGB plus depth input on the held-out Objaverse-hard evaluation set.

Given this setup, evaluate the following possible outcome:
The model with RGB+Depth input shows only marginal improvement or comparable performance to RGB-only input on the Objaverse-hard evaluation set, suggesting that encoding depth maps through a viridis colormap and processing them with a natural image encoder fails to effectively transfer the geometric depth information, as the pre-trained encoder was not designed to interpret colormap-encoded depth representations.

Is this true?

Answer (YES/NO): NO